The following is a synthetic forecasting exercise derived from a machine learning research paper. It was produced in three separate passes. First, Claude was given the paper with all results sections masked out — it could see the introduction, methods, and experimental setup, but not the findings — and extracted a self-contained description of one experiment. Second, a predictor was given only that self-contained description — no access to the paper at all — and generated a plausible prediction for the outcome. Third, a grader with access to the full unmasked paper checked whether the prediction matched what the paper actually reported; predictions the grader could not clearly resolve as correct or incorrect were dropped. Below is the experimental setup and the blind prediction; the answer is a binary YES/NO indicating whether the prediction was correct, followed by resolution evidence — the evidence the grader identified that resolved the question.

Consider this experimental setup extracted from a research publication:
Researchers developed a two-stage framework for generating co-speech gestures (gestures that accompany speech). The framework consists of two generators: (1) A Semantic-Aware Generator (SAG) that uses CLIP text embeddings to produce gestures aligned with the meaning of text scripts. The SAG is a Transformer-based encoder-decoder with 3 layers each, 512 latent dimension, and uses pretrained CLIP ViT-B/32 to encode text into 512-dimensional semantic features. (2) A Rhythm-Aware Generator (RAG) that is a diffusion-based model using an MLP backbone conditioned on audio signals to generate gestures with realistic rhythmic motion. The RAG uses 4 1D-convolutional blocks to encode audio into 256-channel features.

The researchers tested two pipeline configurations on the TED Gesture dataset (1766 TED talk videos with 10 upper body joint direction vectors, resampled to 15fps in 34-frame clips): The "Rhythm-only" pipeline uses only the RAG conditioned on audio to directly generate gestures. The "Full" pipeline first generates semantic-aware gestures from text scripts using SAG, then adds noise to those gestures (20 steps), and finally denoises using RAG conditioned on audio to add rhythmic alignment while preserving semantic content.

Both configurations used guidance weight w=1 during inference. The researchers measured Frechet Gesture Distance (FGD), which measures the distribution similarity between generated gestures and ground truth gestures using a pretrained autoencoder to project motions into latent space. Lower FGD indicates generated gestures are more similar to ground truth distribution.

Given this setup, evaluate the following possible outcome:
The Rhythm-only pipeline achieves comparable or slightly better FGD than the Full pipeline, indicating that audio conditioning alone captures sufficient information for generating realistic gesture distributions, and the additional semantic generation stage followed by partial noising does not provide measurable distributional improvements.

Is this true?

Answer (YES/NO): NO